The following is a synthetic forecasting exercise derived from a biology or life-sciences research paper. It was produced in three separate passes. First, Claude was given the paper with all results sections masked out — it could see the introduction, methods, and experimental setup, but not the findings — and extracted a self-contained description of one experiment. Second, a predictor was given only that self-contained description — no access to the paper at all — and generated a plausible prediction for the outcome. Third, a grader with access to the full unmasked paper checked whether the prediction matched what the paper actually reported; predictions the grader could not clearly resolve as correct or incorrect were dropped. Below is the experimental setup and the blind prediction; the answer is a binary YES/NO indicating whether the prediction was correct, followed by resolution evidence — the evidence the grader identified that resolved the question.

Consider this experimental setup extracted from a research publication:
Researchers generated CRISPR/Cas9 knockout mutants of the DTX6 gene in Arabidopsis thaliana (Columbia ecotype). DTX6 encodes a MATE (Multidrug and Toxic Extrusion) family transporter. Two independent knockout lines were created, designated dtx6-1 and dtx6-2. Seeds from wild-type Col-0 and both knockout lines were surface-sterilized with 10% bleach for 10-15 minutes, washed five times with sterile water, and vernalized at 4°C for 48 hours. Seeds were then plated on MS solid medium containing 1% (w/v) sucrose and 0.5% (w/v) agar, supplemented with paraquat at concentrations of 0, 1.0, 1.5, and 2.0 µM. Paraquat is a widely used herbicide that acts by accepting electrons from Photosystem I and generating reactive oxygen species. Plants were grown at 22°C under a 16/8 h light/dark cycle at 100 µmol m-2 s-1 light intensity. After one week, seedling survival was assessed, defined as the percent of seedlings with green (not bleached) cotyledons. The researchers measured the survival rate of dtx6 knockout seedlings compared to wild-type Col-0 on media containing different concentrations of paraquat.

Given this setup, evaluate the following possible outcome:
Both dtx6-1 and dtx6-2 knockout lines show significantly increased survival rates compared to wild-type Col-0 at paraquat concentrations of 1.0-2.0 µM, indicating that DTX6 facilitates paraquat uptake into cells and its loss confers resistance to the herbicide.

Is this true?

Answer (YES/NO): NO